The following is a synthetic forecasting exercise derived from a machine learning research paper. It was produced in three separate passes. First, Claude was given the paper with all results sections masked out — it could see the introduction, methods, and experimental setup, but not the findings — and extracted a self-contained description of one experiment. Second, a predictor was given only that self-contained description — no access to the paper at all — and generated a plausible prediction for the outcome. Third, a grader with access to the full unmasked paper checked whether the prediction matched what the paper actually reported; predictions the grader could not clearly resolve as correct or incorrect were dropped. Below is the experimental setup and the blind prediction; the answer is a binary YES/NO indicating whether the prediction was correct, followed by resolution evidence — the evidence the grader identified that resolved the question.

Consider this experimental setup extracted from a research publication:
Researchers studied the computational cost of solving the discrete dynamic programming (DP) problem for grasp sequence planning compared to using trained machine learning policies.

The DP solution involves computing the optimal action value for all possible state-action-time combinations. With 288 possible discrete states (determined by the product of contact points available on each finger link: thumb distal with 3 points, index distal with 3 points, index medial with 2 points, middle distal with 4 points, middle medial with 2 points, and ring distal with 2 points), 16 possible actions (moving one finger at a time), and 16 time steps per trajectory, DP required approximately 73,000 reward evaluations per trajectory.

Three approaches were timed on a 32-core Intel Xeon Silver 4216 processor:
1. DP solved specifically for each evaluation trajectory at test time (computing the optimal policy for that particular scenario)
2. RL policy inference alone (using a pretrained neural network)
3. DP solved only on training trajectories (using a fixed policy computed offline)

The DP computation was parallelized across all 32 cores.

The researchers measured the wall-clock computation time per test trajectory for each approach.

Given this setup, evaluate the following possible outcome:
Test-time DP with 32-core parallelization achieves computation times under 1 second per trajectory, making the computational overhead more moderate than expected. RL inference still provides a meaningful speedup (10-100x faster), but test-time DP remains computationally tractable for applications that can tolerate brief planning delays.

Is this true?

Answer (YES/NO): NO